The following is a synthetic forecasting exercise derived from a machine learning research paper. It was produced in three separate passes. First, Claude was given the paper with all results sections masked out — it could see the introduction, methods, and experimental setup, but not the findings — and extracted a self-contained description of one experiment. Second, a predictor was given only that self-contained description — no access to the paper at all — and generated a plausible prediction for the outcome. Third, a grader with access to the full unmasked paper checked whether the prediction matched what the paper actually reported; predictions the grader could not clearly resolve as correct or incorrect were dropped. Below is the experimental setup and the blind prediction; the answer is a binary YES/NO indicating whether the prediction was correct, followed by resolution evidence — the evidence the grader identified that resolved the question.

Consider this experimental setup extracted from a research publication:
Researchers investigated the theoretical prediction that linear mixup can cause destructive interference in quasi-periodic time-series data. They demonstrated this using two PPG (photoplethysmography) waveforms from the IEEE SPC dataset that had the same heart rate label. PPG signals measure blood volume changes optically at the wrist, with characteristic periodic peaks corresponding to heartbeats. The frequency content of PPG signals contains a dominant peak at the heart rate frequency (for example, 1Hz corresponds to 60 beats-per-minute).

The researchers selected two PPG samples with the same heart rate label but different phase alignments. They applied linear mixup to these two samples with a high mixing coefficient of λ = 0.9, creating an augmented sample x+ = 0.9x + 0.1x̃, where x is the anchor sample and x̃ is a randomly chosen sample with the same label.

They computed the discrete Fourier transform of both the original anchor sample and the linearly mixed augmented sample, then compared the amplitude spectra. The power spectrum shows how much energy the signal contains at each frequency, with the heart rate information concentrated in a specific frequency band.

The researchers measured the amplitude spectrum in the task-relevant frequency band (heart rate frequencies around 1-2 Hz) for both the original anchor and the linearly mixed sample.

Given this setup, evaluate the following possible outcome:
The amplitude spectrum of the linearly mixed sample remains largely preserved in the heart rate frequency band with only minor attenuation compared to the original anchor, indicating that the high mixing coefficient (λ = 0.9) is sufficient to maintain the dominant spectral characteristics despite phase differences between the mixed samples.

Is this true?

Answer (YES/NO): NO